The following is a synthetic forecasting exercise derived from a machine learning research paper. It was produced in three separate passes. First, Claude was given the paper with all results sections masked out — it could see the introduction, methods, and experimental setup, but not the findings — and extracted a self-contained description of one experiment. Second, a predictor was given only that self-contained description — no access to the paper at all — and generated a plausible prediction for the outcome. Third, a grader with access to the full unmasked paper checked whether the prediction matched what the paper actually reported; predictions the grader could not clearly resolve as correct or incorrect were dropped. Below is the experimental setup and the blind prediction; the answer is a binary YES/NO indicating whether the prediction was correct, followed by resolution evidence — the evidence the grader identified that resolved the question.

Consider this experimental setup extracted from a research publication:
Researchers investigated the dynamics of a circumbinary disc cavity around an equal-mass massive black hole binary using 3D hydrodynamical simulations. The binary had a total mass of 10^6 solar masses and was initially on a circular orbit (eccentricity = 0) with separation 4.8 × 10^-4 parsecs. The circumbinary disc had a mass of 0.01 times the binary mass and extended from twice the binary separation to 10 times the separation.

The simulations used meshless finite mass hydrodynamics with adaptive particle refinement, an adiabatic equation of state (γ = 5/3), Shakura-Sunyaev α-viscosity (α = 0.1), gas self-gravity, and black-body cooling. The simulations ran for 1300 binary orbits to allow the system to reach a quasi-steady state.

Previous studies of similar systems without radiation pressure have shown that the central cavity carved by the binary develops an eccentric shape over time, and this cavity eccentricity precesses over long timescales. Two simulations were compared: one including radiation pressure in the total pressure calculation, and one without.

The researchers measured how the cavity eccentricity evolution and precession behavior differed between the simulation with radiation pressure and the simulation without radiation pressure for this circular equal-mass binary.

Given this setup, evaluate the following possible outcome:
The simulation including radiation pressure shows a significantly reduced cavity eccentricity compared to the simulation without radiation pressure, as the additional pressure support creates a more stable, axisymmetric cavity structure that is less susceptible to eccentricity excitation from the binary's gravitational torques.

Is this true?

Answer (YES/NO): YES